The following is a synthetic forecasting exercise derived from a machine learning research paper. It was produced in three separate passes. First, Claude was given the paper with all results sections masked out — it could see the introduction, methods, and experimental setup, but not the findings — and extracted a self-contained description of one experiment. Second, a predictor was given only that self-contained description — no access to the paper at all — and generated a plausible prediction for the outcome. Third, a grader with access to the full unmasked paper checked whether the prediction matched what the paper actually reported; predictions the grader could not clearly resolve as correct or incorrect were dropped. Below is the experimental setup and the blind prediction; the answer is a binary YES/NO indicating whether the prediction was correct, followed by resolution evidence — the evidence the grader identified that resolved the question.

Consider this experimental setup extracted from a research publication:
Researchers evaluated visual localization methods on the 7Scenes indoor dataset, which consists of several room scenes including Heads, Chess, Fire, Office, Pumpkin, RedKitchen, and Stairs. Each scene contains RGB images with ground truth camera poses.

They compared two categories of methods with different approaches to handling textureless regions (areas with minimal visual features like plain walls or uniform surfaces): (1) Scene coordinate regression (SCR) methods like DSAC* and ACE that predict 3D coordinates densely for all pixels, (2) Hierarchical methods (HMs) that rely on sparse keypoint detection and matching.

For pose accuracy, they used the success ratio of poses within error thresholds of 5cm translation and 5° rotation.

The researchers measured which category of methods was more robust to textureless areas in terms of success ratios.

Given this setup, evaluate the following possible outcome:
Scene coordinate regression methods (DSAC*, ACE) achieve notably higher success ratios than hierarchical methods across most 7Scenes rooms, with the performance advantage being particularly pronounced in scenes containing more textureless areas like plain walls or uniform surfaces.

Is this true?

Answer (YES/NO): NO